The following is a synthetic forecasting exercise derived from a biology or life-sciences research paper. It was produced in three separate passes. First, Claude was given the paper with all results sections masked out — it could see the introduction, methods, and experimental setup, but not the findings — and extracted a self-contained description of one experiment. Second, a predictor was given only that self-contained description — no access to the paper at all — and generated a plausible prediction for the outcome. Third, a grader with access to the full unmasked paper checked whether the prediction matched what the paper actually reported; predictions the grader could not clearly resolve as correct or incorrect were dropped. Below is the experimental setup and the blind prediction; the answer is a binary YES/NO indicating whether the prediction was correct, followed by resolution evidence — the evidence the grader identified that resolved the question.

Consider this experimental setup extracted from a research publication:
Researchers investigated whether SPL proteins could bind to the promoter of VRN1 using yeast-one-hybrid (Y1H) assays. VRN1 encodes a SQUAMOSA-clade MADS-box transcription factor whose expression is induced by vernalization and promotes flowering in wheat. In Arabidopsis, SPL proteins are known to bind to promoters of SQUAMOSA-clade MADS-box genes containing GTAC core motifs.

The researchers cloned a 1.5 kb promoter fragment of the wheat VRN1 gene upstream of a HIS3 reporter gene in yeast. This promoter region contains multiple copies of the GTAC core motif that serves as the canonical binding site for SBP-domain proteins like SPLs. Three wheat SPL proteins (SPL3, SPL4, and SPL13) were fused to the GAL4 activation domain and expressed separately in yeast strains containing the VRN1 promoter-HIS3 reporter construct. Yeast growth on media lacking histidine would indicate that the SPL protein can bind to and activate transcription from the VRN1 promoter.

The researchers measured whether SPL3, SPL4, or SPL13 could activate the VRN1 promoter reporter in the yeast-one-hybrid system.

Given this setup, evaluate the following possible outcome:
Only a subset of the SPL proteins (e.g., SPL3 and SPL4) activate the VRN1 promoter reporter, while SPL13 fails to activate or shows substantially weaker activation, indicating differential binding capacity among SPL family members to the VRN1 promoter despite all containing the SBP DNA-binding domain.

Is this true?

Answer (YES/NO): NO